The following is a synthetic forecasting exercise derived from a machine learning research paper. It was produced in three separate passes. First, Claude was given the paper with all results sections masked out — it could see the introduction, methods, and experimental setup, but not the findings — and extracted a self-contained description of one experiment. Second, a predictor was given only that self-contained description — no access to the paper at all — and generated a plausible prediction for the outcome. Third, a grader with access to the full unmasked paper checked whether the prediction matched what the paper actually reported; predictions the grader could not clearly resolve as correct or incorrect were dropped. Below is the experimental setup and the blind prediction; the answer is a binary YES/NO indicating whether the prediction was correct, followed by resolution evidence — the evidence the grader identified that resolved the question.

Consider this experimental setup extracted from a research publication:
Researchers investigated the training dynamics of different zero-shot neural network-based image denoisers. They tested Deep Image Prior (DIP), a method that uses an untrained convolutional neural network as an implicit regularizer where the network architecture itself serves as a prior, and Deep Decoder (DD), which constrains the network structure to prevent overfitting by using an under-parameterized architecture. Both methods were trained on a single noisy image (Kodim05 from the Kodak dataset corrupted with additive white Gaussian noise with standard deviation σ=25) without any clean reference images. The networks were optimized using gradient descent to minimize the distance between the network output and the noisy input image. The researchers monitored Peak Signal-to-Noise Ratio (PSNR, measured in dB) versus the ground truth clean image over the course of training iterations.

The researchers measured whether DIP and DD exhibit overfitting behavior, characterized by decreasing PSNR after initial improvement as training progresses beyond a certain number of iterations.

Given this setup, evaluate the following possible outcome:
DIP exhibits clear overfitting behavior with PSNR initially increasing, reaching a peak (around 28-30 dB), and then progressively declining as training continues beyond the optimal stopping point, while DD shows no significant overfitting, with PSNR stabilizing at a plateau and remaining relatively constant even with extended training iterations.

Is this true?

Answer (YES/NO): NO